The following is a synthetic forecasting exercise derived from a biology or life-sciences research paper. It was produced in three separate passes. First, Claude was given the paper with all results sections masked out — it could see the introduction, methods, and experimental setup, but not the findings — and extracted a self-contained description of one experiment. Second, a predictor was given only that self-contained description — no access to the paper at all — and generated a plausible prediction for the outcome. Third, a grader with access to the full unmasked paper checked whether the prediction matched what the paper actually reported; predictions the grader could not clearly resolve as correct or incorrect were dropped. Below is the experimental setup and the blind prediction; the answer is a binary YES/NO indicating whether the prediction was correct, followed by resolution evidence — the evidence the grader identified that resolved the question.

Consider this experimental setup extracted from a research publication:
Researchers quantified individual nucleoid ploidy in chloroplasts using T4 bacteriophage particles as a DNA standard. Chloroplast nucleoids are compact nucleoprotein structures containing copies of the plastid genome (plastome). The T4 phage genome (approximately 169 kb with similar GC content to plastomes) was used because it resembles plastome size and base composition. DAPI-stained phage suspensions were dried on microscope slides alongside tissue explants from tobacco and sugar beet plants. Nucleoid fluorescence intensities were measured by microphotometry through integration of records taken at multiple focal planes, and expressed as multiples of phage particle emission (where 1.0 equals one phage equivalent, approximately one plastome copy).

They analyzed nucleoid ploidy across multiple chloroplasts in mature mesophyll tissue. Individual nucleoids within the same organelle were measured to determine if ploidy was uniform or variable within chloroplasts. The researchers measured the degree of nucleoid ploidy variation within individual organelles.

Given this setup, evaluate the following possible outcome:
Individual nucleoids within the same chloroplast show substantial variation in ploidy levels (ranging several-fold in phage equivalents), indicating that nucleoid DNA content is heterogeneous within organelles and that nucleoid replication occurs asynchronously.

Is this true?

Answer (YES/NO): YES